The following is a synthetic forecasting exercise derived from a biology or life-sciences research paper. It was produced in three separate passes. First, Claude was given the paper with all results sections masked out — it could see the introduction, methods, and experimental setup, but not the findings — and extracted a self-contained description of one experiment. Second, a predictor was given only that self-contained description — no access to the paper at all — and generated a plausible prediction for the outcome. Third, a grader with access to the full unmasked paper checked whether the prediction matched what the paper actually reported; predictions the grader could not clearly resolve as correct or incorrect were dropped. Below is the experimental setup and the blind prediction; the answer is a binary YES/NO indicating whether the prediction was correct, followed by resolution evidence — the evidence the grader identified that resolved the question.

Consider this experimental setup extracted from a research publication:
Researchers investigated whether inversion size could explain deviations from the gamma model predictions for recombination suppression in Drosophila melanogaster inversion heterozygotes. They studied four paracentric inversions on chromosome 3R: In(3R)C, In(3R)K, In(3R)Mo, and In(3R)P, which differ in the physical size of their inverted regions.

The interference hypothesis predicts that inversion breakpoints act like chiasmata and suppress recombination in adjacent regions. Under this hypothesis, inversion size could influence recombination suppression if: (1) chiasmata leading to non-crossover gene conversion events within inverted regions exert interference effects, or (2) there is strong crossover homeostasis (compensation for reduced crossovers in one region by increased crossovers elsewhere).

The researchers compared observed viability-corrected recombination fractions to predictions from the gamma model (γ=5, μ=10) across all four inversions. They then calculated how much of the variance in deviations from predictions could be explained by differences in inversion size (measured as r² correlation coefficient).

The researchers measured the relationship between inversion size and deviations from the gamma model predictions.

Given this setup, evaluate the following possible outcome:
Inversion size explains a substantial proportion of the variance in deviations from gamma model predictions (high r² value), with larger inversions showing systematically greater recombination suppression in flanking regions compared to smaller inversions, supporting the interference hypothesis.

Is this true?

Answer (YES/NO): NO